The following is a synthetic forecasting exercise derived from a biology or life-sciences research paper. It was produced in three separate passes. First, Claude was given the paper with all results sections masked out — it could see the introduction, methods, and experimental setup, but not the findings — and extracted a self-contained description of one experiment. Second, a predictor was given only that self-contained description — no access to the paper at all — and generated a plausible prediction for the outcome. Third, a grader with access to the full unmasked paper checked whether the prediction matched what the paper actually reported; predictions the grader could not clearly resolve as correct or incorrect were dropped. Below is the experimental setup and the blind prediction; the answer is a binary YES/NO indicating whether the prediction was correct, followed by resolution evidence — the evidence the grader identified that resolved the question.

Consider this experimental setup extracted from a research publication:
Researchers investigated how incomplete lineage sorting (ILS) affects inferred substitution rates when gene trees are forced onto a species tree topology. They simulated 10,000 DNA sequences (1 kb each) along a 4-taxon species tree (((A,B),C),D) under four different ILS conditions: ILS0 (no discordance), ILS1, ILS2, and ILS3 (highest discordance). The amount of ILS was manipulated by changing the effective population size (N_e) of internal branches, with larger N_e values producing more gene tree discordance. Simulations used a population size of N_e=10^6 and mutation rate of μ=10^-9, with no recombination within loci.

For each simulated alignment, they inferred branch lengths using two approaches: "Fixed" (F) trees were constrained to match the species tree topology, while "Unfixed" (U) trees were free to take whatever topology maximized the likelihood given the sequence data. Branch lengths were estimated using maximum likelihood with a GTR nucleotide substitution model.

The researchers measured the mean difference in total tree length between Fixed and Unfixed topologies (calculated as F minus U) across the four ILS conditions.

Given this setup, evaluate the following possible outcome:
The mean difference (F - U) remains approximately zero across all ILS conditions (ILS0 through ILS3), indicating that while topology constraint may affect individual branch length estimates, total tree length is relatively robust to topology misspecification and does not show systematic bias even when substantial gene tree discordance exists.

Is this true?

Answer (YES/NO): NO